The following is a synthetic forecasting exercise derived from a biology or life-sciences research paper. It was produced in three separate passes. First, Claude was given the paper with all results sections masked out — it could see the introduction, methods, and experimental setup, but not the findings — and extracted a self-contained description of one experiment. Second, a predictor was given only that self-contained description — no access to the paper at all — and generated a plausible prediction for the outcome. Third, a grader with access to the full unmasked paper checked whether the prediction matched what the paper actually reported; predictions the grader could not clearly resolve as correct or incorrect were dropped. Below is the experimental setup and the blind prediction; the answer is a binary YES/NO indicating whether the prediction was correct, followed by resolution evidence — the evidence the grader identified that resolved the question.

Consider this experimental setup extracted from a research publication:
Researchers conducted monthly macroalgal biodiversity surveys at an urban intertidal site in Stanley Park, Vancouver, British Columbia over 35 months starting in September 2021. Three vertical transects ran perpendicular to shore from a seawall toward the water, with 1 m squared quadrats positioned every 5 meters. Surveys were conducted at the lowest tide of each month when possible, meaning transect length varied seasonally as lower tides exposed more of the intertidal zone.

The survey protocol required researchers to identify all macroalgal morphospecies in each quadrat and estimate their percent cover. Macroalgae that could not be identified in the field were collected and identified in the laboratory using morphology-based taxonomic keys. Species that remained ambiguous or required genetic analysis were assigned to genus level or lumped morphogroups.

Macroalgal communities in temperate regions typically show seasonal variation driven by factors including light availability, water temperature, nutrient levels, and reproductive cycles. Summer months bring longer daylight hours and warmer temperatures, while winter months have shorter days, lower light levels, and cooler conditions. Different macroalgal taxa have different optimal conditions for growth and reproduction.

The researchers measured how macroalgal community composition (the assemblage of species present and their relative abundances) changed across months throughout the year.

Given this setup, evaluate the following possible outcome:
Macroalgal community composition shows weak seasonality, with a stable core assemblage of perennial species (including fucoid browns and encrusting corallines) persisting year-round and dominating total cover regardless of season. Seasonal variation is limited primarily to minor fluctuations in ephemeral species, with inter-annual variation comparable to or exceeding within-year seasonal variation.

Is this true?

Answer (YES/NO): NO